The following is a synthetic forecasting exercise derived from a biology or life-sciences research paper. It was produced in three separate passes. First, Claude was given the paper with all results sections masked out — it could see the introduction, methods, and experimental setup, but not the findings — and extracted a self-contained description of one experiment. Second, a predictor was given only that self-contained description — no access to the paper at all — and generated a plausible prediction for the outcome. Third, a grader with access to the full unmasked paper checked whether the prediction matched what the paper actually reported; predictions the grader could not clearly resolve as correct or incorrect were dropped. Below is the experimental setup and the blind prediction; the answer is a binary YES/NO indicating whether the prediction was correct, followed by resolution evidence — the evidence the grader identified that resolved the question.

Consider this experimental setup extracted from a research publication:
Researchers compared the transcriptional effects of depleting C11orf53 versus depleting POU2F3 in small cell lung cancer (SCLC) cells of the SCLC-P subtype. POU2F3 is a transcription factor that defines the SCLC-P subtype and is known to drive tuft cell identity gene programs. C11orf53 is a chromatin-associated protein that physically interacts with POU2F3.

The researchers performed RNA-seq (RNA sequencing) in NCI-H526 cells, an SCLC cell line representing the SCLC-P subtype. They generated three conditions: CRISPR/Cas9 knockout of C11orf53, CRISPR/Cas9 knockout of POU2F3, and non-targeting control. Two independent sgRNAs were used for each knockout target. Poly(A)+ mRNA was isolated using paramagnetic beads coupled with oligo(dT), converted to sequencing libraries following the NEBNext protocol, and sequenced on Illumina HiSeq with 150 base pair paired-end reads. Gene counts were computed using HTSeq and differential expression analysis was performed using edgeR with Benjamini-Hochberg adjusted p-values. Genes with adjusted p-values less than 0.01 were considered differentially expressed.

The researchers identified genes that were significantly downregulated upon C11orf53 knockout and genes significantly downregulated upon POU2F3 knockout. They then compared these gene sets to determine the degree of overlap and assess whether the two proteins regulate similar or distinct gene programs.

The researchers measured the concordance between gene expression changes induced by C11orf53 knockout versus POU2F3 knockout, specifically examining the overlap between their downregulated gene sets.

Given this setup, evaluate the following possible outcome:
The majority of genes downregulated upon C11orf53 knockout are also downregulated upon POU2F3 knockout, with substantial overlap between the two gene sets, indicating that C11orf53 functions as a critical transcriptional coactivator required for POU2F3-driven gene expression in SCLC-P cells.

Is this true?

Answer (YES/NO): YES